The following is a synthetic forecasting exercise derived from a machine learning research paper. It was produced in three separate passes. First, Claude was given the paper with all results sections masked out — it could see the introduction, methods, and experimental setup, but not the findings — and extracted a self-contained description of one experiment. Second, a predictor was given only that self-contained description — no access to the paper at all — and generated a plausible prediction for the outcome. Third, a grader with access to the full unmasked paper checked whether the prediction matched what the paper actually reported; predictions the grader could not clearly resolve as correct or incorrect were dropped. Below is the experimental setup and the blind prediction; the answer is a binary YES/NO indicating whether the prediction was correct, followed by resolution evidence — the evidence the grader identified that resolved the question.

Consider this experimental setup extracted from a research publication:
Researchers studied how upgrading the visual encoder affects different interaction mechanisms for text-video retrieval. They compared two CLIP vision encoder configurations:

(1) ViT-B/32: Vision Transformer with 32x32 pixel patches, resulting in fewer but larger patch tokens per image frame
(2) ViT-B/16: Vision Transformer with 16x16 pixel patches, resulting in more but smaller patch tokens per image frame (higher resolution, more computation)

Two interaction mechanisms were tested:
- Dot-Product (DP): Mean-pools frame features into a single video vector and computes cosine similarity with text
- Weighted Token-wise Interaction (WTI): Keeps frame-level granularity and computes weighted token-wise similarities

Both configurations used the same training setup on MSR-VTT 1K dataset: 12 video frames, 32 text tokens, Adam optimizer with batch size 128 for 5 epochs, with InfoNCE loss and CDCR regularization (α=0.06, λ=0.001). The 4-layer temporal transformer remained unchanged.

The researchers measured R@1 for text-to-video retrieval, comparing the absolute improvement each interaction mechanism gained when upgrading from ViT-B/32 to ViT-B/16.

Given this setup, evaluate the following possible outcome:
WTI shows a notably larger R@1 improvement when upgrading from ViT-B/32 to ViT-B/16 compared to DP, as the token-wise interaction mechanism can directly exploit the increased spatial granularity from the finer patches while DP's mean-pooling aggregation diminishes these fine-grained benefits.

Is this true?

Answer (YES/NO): NO